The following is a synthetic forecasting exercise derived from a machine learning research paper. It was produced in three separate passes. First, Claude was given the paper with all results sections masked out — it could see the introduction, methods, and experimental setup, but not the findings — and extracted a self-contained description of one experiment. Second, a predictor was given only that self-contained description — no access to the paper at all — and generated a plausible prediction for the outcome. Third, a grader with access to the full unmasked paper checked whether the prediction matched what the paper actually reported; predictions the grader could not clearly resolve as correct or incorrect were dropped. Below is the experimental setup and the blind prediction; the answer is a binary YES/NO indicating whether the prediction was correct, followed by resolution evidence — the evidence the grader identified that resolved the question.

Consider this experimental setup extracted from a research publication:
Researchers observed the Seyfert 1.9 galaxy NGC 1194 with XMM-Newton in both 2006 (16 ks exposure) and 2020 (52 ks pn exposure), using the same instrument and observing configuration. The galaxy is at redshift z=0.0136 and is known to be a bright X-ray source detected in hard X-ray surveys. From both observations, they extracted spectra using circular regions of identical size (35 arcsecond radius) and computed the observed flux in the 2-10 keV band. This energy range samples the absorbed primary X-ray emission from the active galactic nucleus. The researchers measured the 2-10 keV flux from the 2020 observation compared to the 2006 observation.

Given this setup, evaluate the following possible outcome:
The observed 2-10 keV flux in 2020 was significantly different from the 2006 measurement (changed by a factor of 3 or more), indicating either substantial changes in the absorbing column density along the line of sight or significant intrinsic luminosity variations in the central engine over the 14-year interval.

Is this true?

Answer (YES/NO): NO